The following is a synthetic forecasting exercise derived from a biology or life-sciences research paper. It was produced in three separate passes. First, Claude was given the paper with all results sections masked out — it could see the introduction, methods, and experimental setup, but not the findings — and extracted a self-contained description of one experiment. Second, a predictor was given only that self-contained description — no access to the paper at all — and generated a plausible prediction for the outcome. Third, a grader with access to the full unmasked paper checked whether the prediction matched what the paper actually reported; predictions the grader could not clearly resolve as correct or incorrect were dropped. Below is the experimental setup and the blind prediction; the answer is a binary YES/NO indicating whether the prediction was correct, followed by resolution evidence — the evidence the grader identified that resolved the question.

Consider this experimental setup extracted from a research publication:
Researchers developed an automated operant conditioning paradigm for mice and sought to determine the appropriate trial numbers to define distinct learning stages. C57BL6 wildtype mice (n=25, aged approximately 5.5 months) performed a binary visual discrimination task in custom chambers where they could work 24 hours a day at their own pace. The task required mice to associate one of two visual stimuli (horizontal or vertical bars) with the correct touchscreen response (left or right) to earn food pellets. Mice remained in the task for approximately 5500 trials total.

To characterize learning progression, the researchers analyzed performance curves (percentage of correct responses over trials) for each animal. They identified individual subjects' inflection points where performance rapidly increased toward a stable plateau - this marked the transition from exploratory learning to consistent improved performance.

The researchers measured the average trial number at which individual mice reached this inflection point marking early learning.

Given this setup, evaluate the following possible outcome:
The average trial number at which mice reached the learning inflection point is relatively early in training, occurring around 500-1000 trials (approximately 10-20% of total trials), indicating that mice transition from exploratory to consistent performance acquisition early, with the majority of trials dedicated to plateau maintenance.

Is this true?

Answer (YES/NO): NO